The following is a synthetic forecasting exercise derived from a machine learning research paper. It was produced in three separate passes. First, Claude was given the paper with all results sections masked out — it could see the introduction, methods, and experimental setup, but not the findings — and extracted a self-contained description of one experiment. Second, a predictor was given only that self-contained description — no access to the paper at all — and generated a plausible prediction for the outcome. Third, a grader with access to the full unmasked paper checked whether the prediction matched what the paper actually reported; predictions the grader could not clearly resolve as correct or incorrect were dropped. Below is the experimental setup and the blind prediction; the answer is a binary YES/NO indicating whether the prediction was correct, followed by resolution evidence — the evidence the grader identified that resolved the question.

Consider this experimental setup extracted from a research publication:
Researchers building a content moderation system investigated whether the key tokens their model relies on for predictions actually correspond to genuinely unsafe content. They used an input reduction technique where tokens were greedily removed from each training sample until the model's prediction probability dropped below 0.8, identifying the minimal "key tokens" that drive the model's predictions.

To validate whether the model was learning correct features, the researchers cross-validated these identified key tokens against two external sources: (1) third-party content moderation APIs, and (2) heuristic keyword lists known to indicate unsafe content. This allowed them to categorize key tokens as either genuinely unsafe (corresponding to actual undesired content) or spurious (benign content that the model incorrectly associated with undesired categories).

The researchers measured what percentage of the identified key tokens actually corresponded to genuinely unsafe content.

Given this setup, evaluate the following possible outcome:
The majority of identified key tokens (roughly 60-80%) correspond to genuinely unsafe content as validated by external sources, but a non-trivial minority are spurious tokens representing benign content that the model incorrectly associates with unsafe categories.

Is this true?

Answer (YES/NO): NO